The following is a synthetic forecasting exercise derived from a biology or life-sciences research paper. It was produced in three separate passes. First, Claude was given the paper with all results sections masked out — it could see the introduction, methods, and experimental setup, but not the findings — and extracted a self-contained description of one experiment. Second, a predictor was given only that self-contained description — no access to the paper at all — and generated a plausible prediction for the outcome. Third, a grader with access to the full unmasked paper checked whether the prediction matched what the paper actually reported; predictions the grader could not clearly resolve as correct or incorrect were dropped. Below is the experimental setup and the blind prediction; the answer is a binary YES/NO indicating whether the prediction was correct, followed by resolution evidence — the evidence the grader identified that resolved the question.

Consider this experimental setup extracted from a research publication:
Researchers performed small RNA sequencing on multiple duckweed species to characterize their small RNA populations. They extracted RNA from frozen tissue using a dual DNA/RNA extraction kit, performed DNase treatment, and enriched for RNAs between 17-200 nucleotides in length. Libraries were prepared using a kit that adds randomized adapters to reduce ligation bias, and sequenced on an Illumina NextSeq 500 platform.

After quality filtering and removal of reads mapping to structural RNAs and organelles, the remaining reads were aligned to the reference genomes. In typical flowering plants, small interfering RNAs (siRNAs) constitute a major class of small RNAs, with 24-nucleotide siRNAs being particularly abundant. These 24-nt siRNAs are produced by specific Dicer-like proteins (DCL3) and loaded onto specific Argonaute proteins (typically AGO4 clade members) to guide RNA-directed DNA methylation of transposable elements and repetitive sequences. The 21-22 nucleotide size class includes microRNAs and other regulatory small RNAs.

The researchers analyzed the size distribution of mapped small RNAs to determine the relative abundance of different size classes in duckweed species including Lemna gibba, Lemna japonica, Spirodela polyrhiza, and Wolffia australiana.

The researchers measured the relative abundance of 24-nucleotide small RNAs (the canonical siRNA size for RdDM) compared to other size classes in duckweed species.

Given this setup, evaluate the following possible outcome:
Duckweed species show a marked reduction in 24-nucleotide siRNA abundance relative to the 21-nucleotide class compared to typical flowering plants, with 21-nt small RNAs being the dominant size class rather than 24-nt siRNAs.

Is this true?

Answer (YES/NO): YES